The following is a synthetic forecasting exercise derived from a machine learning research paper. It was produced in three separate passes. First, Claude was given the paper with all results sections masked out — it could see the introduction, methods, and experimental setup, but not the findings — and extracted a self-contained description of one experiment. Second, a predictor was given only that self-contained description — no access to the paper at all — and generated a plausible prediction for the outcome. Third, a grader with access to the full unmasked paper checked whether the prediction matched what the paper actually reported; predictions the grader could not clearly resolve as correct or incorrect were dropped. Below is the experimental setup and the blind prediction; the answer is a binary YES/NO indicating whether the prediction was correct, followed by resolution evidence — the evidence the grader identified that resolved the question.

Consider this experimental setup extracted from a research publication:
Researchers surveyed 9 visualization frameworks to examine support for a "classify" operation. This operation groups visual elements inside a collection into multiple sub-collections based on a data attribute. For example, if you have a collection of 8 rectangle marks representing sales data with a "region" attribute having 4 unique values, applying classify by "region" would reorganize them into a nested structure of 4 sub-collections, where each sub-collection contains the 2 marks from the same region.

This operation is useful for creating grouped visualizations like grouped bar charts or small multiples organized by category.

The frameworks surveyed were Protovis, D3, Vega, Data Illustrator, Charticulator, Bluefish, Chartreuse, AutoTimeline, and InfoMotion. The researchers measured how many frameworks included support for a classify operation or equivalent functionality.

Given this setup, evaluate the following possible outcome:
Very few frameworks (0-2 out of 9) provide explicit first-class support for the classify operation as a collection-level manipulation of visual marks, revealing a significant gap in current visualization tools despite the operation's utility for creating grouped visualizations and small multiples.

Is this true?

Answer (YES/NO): YES